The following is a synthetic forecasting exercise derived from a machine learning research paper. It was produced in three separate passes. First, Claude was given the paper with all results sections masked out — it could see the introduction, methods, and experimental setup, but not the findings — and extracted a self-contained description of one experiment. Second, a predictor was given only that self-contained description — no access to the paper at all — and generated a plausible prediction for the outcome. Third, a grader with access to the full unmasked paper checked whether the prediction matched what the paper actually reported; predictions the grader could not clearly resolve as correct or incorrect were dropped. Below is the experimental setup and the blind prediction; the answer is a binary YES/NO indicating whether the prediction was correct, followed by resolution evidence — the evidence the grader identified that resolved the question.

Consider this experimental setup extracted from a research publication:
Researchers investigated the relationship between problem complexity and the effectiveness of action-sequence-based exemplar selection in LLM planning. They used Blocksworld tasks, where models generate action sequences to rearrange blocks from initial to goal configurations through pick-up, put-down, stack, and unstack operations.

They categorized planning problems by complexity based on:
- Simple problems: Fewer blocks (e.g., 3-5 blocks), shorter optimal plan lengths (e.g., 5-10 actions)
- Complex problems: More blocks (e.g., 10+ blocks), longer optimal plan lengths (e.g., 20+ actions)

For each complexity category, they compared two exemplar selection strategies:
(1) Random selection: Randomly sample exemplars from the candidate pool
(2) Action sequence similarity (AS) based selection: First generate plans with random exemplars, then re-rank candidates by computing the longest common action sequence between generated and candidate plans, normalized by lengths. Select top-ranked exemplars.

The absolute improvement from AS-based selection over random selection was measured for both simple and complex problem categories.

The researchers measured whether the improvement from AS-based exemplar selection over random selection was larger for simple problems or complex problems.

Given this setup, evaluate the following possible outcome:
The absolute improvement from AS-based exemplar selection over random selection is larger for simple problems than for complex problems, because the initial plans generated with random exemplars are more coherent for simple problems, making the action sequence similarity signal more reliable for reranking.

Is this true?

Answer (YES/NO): NO